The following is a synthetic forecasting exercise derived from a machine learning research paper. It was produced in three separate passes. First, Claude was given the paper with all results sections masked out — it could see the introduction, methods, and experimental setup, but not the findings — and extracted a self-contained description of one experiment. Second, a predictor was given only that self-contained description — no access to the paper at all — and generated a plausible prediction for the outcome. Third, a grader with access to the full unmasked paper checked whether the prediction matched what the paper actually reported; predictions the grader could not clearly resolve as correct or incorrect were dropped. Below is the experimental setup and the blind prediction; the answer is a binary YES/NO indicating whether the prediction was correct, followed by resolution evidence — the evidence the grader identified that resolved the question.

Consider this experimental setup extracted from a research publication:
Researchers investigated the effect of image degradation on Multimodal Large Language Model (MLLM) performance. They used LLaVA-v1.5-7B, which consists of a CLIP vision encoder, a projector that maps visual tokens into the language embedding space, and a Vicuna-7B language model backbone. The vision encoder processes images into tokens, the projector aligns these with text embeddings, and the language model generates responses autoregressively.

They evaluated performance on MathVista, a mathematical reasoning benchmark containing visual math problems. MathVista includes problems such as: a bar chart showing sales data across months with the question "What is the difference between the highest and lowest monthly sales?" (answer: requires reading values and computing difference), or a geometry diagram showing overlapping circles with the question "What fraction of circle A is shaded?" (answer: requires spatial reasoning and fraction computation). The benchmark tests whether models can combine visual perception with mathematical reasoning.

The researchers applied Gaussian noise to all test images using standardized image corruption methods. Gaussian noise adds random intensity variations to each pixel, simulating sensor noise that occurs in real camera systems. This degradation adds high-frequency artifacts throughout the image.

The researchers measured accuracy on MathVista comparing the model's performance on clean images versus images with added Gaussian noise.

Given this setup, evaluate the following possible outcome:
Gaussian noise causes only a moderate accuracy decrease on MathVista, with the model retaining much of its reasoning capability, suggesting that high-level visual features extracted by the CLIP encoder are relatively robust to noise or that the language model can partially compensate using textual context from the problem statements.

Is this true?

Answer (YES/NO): NO